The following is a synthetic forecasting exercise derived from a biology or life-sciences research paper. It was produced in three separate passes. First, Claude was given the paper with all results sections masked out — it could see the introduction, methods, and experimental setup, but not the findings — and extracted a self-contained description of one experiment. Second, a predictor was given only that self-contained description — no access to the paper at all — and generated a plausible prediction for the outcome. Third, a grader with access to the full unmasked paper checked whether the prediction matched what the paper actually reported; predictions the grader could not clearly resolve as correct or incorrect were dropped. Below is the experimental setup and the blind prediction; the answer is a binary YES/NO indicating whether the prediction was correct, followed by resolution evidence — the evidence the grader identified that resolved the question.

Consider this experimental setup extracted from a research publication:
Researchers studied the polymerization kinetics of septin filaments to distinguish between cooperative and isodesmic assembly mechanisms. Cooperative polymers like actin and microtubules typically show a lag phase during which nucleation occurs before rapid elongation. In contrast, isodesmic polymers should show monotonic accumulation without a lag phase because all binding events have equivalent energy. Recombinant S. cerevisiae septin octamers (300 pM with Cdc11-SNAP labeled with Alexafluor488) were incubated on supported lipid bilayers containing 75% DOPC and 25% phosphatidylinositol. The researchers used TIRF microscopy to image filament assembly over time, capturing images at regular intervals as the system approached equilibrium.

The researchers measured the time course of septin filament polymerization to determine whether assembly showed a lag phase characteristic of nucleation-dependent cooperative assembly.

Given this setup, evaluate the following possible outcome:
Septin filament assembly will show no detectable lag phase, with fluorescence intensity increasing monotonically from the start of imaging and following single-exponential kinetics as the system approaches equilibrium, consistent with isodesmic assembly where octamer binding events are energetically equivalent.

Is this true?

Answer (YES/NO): YES